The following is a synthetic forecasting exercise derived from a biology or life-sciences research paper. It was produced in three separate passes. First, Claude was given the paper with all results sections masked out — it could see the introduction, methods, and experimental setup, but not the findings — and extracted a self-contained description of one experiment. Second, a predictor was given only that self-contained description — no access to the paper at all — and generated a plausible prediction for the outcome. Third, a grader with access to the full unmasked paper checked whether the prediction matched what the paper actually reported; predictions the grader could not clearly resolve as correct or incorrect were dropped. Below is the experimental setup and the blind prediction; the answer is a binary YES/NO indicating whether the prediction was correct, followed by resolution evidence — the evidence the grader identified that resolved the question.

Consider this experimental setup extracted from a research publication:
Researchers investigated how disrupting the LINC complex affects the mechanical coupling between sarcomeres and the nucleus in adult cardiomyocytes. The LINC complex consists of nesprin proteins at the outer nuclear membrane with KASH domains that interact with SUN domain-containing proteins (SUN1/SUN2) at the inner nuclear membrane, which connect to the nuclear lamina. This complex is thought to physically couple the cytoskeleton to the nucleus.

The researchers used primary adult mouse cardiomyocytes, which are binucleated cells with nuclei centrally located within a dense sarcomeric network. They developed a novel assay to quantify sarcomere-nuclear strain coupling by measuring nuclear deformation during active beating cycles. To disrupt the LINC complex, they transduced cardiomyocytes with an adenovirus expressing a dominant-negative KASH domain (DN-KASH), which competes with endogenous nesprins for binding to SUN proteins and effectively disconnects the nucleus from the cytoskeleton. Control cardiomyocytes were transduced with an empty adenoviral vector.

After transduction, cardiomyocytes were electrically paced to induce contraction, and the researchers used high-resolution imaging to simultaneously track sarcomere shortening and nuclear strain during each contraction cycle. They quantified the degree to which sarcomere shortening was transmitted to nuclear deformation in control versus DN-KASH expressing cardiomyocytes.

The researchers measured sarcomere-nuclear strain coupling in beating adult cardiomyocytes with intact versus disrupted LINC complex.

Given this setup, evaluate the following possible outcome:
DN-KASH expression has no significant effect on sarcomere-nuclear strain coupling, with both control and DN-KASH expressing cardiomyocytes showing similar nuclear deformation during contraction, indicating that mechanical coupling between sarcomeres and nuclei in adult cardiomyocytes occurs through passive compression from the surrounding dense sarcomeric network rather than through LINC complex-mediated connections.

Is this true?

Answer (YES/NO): NO